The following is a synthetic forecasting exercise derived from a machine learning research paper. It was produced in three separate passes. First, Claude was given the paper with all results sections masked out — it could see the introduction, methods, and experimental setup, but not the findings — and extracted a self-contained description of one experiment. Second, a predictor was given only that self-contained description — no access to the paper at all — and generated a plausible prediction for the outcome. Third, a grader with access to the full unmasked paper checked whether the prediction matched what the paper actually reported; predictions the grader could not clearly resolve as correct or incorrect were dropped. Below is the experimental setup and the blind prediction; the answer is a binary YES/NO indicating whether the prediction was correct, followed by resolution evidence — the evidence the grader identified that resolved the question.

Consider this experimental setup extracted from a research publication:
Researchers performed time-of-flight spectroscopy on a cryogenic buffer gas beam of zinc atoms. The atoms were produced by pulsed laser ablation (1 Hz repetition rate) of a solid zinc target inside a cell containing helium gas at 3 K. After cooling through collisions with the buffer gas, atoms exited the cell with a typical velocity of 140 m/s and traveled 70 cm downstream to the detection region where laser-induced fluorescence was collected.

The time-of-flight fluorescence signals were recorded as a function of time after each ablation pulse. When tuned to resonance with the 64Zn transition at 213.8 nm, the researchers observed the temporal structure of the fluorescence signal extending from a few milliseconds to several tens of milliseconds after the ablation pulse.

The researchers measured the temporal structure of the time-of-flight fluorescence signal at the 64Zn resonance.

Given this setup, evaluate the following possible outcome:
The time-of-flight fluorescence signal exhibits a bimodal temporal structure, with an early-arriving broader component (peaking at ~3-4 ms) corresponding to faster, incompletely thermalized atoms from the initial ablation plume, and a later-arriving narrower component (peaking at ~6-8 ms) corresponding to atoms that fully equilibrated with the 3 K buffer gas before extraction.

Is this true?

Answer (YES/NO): NO